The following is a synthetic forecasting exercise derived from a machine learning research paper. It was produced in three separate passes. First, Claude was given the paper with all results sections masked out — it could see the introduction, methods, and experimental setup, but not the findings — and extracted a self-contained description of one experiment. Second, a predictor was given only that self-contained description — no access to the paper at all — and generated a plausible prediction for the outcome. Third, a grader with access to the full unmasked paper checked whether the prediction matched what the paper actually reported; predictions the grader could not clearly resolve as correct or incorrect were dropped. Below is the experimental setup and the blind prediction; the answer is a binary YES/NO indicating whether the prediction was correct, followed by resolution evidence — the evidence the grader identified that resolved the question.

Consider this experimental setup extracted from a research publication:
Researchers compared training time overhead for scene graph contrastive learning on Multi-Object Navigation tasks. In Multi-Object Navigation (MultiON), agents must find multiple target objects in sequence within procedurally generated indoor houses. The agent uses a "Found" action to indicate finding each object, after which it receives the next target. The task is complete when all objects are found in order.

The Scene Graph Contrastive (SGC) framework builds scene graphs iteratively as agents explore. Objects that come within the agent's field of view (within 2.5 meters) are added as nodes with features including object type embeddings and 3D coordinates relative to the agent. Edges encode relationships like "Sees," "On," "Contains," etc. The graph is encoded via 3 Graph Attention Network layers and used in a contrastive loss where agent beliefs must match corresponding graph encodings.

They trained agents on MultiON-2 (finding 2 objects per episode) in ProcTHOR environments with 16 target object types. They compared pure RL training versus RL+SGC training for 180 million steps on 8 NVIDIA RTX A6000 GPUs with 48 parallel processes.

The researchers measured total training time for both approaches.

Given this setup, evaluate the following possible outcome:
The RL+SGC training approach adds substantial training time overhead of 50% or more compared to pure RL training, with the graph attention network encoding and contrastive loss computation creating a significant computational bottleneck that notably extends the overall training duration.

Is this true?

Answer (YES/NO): YES